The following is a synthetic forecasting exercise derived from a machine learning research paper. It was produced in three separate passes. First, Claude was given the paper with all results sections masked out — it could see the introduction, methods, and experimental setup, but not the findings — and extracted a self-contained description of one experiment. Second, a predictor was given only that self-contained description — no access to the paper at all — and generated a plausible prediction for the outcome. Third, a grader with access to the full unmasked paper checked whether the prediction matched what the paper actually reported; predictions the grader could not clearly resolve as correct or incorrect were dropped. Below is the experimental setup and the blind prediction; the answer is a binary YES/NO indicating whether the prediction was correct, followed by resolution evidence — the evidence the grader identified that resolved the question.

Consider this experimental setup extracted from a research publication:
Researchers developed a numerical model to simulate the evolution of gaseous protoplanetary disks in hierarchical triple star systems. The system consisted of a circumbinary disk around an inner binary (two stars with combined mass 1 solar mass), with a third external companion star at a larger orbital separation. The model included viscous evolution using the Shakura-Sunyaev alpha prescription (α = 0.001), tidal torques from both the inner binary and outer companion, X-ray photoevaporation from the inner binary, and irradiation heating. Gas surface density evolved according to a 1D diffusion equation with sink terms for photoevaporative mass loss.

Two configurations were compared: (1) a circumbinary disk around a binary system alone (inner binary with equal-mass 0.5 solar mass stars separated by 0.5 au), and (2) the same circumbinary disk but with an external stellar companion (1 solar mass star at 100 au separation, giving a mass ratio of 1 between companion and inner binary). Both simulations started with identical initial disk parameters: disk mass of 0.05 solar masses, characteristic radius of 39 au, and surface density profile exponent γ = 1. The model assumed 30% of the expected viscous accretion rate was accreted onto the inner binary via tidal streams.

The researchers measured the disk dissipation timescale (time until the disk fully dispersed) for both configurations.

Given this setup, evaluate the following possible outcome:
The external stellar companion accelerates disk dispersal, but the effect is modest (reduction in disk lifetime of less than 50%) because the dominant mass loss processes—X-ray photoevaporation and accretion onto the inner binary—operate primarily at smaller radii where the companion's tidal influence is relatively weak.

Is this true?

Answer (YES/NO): YES